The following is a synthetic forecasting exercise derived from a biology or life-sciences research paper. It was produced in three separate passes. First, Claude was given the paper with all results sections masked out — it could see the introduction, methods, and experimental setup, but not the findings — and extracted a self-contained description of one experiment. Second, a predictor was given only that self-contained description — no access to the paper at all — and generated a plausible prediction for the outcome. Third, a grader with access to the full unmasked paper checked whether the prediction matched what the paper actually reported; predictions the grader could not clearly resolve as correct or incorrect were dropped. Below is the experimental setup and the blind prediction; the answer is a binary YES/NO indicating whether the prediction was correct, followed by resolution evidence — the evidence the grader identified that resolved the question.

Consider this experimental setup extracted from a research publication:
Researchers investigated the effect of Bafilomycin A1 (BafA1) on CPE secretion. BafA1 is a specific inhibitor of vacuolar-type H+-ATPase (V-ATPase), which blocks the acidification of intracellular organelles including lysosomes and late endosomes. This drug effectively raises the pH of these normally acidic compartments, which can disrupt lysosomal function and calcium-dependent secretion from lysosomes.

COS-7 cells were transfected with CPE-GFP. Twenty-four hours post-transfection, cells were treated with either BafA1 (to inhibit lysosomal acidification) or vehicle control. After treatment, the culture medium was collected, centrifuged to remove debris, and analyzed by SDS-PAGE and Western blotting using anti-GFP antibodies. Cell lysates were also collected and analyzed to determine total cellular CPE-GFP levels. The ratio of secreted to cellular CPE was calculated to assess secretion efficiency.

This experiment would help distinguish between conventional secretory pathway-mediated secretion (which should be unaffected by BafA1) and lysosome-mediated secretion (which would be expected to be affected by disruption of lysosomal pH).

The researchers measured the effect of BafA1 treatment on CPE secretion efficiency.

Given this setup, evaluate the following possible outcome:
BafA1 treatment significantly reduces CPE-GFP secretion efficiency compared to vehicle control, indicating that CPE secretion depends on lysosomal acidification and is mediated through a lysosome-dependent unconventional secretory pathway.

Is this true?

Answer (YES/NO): YES